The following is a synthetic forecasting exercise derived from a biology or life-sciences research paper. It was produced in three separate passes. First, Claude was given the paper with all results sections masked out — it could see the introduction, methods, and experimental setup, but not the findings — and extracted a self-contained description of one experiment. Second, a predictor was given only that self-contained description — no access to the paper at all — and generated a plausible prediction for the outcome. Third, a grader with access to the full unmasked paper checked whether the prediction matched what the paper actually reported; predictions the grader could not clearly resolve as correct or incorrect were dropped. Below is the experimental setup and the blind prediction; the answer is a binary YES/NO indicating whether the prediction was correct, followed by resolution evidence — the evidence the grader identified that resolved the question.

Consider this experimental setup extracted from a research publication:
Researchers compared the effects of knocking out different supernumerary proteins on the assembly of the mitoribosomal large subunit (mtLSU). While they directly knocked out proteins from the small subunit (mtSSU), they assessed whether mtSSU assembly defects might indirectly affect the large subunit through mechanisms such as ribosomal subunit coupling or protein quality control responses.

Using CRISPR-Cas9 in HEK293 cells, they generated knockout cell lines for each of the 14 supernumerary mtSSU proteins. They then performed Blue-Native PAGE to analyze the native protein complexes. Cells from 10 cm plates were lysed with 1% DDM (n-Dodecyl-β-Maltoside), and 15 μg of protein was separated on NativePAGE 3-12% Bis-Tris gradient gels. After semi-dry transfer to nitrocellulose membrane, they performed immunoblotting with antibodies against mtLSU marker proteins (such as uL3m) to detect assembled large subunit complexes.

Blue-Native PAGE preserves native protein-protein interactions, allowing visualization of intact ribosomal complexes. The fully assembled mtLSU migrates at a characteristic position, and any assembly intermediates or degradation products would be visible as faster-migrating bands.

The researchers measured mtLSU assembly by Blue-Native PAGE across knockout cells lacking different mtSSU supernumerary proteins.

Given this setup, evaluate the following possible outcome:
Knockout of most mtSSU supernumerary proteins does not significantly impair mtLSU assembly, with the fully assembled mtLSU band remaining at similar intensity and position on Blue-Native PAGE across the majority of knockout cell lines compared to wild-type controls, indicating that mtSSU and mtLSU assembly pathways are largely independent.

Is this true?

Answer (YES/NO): YES